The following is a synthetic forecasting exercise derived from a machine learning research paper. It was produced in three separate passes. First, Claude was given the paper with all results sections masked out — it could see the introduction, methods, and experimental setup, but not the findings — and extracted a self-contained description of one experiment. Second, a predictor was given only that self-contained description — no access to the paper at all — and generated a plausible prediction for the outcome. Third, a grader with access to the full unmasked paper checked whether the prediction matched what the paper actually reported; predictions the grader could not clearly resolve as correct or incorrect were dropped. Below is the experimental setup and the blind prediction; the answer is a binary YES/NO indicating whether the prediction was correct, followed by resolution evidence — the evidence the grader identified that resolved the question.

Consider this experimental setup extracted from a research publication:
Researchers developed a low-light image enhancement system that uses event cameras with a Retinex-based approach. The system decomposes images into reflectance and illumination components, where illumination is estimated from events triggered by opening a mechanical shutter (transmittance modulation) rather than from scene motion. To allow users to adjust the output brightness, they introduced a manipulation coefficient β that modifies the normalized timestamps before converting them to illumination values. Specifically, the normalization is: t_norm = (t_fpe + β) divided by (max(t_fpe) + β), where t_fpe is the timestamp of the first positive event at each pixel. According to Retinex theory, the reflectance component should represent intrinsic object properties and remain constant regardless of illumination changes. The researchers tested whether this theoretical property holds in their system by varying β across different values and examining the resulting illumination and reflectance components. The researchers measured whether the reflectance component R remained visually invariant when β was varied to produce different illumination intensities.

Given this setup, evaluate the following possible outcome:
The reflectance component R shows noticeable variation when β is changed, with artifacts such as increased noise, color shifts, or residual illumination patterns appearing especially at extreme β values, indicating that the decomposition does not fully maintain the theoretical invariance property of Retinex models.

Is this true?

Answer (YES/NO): NO